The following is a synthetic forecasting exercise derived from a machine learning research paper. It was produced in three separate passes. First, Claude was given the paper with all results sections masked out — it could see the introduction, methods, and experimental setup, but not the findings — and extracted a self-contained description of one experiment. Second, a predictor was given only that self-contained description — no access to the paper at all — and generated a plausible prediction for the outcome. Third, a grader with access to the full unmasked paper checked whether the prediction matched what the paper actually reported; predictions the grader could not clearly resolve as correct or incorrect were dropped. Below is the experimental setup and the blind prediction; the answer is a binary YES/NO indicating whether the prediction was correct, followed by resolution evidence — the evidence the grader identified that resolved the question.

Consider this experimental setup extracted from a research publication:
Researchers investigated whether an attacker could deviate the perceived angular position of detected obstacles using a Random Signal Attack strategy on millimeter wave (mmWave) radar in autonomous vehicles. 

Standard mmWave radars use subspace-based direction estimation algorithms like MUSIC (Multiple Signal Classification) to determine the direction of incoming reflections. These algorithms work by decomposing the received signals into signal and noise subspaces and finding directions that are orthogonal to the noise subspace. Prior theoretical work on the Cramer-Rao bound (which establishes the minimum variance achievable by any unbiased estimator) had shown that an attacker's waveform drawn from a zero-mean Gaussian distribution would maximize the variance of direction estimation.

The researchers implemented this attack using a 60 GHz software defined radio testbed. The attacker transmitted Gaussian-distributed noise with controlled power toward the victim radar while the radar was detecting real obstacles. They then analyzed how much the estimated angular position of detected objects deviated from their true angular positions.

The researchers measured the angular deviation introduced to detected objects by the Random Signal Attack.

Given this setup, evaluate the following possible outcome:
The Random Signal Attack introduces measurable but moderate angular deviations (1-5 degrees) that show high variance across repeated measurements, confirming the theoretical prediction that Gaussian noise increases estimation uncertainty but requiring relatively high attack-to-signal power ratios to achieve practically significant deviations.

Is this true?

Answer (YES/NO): NO